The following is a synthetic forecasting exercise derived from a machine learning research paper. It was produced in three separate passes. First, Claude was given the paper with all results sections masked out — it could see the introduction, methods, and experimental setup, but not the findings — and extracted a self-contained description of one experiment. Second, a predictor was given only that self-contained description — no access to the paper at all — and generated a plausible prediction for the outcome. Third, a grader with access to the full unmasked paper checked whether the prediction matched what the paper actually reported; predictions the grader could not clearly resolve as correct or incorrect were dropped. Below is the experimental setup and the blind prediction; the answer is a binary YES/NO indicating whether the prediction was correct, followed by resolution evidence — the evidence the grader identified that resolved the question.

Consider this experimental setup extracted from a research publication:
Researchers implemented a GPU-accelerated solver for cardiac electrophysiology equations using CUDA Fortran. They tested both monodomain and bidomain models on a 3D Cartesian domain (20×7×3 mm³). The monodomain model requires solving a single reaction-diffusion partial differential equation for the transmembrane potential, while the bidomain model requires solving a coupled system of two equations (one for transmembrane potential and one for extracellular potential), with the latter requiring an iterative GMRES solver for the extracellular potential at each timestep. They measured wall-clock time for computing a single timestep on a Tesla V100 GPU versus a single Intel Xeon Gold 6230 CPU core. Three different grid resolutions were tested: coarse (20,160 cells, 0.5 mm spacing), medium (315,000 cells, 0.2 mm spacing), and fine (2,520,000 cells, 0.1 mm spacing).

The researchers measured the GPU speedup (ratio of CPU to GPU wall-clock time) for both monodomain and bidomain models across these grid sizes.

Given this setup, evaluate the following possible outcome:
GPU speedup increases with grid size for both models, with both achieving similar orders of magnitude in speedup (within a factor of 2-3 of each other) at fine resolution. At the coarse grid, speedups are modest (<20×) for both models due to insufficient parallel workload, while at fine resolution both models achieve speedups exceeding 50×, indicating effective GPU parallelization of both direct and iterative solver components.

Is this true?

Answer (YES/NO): NO